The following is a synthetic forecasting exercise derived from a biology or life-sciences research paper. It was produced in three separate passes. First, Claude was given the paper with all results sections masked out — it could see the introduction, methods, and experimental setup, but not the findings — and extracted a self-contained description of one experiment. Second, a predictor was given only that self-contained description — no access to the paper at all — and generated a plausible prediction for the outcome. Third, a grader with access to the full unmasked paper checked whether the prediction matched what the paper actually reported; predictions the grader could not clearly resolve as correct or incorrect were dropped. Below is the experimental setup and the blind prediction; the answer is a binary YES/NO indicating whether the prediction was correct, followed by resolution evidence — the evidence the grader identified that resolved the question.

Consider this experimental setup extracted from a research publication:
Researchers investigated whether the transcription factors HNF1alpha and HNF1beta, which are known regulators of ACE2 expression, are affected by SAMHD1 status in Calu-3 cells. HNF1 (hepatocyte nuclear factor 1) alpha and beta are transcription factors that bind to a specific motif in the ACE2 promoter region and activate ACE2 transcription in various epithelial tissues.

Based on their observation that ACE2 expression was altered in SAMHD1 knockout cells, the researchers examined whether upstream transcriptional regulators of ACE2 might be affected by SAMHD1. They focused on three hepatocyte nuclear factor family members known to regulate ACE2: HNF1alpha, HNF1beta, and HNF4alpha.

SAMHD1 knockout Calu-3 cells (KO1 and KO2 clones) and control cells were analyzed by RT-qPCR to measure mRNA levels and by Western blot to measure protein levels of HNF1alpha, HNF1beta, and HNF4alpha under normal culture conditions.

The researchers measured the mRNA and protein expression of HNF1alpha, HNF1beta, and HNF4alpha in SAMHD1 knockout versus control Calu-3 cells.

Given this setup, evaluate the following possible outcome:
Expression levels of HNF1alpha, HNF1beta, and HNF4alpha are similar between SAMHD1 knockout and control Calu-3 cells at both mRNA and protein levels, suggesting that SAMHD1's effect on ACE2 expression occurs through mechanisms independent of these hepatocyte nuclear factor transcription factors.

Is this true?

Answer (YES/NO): NO